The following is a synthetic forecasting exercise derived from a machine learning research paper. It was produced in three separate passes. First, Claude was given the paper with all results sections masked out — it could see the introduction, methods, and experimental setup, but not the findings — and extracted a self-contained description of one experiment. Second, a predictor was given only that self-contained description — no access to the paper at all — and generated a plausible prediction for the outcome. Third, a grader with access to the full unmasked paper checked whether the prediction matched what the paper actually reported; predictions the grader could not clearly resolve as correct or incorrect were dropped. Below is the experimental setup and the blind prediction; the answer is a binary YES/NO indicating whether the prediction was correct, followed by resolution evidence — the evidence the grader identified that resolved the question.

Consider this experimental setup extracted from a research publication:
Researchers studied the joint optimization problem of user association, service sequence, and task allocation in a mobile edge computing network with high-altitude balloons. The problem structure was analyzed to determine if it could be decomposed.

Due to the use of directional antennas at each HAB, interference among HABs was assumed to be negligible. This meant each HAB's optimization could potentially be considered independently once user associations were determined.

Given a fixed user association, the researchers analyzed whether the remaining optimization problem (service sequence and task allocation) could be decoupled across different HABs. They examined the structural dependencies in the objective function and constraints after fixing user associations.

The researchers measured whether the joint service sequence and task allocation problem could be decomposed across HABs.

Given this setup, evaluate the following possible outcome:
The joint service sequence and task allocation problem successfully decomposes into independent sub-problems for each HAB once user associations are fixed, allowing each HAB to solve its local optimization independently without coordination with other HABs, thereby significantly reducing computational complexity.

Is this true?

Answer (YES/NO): YES